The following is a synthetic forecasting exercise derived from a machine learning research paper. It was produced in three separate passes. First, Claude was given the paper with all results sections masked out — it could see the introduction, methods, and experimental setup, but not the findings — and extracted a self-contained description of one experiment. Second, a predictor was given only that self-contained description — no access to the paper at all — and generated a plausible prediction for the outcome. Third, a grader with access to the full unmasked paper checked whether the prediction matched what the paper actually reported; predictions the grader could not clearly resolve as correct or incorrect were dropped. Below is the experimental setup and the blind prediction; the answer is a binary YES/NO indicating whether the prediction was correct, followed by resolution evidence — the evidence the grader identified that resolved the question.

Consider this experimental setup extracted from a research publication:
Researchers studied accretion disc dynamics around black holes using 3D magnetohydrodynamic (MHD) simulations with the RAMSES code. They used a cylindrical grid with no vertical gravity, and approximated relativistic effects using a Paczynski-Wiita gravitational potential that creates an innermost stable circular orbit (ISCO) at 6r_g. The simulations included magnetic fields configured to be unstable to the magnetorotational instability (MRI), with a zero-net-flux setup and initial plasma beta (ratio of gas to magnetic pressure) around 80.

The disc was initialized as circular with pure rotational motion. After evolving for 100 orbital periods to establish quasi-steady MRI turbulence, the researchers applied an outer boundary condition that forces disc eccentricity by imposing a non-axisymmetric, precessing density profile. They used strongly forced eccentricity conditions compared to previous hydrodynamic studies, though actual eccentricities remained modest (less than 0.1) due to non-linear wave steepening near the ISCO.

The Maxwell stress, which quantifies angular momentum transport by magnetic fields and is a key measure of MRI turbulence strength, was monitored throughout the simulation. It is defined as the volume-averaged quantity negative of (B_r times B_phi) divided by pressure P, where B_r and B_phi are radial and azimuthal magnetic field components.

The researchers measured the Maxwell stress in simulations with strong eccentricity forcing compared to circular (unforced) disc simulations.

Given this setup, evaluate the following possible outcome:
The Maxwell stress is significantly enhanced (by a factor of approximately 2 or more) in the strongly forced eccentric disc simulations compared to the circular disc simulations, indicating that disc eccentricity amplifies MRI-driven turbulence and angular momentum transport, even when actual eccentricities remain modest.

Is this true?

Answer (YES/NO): NO